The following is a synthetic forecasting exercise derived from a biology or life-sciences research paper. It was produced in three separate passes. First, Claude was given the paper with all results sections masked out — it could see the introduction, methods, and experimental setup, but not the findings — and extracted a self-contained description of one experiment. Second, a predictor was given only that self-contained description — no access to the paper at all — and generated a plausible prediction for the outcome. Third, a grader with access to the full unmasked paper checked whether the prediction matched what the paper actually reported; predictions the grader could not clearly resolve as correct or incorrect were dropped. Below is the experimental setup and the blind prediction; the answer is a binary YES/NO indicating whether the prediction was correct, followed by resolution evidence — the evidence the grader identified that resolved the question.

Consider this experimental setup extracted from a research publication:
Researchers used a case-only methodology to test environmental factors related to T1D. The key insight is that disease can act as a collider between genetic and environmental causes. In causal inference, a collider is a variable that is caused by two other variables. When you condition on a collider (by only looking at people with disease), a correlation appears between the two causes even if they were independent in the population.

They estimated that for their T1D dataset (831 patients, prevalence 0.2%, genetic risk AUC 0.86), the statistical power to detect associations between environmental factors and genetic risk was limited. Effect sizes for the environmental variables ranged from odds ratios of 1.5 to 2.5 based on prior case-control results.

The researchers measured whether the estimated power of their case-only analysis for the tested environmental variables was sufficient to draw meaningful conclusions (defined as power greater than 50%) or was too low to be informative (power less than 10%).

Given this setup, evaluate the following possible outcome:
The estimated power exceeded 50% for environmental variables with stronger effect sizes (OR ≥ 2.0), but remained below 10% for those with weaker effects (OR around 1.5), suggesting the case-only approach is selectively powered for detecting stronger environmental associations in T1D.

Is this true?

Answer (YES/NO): NO